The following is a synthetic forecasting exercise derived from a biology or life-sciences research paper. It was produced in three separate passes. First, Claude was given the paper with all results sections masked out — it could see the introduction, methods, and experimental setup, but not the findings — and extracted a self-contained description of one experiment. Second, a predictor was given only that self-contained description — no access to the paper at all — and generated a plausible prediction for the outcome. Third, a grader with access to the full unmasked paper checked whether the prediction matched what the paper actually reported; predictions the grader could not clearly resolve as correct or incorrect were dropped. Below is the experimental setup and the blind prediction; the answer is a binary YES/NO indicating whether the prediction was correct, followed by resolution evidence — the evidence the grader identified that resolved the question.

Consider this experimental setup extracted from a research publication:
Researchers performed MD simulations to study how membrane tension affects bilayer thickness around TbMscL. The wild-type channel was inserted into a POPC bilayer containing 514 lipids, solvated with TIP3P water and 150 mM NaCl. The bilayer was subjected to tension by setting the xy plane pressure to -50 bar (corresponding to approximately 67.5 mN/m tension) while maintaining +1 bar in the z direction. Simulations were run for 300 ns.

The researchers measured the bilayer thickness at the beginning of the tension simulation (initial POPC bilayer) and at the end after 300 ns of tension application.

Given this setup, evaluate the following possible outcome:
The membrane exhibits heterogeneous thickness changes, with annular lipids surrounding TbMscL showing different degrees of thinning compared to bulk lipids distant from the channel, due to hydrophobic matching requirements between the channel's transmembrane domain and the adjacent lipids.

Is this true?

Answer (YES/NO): NO